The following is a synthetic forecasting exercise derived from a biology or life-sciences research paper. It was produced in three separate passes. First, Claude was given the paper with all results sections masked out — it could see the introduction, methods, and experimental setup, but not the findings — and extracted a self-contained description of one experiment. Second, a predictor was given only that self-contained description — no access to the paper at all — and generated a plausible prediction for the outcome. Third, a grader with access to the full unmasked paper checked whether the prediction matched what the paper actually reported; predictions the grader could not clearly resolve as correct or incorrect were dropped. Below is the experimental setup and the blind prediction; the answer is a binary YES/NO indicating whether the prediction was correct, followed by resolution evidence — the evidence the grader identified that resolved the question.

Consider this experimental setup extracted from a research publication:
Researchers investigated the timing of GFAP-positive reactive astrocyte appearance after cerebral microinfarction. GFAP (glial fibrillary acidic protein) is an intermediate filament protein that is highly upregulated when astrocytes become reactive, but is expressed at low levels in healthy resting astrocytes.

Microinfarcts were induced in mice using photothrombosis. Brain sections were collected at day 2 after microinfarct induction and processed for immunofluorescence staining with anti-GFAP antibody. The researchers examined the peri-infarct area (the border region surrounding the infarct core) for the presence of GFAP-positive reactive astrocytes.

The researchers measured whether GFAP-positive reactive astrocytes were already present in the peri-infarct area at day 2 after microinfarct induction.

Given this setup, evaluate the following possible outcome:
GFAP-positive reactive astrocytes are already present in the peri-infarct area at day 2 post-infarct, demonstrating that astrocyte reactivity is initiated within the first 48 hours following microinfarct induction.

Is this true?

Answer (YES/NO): YES